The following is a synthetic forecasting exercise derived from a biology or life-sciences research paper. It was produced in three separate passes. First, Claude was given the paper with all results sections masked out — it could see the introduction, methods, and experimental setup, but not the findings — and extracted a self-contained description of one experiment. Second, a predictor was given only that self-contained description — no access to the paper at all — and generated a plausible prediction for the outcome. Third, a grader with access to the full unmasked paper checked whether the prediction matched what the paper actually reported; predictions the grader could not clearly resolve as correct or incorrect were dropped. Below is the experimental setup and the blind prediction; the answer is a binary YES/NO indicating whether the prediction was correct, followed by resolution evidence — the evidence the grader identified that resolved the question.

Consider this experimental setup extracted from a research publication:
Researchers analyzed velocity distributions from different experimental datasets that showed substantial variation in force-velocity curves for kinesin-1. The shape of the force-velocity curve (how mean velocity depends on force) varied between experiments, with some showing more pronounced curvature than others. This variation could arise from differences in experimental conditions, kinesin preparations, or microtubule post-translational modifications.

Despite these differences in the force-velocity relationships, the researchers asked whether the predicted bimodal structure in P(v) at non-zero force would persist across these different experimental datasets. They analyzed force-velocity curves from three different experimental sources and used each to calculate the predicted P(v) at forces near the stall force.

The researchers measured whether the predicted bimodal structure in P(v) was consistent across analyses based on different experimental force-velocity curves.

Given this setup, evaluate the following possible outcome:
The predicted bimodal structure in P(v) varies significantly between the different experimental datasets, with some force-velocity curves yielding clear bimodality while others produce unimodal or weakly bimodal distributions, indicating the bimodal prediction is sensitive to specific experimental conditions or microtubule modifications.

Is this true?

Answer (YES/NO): NO